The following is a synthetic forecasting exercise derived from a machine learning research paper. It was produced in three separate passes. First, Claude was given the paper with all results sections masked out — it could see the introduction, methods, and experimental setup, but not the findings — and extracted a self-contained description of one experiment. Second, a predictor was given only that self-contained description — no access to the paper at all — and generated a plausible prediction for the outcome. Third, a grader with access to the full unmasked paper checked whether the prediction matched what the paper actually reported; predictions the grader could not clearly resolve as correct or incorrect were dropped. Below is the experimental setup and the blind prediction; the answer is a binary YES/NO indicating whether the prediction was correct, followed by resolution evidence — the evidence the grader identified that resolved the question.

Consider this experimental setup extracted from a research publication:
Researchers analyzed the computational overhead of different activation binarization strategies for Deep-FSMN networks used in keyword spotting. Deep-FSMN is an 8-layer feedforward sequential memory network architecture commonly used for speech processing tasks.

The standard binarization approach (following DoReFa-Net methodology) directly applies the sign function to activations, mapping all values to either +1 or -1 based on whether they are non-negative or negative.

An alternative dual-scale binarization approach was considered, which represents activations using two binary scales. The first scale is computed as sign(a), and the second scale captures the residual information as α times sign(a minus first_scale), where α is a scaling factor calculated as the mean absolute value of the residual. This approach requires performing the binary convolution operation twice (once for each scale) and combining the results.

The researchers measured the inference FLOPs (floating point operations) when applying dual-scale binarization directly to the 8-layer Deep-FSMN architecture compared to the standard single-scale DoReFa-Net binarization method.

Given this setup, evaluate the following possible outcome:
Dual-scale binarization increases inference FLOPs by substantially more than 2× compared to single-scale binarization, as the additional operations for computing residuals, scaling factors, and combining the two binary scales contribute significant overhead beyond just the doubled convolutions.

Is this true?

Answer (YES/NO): NO